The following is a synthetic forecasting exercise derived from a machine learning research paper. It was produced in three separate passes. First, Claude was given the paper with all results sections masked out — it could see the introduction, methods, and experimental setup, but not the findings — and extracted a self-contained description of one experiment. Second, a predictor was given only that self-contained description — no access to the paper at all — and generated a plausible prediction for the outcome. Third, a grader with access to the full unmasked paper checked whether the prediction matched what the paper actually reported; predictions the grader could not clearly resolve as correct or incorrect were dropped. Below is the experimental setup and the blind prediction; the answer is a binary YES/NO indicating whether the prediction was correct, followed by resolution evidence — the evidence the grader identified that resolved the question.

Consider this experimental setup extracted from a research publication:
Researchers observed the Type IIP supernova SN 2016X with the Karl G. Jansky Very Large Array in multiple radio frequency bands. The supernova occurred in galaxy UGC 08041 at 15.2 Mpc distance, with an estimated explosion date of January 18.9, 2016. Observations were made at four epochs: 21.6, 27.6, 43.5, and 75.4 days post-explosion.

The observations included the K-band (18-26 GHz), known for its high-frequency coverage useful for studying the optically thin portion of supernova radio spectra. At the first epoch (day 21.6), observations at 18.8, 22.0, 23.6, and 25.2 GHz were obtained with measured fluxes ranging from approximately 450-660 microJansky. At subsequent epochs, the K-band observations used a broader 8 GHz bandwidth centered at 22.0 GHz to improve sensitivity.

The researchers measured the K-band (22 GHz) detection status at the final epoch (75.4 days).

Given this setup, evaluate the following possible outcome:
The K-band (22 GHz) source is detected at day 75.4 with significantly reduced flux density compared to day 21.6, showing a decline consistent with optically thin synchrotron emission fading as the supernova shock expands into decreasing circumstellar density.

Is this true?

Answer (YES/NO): NO